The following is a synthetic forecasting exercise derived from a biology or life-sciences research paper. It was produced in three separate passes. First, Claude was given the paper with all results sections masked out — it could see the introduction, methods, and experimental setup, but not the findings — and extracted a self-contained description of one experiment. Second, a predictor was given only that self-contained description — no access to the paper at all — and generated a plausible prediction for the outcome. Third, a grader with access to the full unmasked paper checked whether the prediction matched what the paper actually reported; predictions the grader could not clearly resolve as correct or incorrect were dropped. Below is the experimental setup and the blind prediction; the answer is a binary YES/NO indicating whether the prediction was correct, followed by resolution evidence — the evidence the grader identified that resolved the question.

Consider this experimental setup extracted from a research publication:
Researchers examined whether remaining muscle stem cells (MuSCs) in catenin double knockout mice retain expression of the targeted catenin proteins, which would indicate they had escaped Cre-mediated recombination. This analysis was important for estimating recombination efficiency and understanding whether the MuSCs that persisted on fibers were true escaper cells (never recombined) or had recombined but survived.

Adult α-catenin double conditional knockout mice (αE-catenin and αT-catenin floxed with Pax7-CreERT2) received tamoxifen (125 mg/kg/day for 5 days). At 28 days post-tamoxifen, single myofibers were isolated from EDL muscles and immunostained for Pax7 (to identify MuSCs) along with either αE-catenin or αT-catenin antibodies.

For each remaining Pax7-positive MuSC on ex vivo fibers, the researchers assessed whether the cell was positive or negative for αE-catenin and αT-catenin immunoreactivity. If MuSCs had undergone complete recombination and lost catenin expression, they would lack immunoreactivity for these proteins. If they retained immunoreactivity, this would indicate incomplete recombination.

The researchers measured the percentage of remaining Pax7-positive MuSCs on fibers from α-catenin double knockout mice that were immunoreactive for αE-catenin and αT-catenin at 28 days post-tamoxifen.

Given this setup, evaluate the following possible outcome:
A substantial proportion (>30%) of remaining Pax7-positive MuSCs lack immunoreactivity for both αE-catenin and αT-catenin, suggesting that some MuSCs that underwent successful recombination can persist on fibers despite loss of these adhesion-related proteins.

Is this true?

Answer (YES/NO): NO